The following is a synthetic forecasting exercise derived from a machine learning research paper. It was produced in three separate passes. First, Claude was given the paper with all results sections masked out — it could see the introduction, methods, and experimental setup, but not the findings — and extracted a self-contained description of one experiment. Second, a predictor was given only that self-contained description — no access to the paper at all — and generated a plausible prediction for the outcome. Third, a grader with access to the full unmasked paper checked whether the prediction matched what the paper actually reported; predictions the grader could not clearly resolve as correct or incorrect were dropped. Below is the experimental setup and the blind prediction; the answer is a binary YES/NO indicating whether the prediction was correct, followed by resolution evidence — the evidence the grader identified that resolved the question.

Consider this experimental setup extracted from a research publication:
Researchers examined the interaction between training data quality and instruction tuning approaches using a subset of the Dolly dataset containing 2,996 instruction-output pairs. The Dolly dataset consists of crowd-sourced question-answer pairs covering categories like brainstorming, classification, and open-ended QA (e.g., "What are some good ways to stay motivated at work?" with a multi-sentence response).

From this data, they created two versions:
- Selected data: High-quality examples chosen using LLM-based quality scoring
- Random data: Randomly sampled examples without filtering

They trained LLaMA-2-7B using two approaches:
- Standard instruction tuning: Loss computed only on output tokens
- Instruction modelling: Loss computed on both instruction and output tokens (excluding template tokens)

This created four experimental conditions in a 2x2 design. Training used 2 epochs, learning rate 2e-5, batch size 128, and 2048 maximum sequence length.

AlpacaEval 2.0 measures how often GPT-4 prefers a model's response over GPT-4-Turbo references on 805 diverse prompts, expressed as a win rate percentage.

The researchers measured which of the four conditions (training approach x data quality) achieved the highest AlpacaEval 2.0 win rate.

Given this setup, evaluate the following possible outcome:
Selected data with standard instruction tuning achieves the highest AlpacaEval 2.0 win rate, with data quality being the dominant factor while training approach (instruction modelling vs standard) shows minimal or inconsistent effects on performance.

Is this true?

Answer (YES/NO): NO